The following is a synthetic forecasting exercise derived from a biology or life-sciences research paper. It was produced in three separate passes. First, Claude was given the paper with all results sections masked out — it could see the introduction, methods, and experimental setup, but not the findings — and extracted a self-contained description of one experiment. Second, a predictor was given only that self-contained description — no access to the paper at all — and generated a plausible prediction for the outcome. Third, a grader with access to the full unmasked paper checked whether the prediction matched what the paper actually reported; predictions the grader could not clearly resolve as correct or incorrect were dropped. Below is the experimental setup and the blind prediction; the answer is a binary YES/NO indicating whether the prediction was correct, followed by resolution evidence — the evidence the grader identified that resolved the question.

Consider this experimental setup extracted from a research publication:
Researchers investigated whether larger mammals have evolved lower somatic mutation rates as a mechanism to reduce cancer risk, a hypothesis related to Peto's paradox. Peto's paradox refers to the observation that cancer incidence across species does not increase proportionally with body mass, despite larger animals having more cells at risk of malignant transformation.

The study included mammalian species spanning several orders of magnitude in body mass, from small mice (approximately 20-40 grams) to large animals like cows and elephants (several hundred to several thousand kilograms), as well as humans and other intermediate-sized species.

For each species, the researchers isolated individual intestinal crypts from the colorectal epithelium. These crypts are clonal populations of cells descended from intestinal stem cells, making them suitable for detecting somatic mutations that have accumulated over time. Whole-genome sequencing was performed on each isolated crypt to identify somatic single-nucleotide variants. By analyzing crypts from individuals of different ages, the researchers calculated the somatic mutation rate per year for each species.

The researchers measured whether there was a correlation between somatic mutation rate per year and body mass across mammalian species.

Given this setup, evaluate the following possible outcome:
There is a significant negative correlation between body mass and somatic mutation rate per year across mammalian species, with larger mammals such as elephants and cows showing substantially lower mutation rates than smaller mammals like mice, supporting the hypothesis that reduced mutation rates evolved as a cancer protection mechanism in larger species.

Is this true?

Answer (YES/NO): NO